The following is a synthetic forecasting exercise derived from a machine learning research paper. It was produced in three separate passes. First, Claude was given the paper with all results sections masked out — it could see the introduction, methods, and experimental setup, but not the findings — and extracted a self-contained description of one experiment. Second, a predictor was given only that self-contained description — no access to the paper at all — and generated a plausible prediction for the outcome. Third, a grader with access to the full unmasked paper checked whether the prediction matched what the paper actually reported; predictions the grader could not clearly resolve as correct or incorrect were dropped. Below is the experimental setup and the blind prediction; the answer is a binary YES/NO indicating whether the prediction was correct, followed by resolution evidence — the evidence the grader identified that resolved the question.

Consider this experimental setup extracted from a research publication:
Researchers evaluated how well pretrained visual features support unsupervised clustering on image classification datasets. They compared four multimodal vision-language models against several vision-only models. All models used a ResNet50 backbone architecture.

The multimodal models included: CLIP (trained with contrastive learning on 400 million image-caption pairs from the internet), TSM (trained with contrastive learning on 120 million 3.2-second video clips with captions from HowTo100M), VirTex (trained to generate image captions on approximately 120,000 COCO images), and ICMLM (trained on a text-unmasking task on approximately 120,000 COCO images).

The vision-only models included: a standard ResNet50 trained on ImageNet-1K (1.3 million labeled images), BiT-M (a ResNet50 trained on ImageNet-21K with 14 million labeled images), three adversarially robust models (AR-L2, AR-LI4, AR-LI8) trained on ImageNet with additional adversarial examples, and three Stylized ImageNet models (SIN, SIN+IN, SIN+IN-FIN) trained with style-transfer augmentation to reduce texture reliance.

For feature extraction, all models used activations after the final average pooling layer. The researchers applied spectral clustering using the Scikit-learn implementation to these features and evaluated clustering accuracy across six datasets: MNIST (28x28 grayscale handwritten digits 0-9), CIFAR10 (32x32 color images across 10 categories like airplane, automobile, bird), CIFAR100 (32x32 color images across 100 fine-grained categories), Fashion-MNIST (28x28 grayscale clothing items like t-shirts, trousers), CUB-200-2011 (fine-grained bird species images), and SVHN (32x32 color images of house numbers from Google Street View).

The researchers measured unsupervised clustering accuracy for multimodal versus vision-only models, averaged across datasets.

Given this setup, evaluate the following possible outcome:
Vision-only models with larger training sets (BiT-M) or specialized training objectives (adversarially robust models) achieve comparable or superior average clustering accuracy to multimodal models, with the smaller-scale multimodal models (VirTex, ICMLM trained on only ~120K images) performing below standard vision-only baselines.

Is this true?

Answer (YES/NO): YES